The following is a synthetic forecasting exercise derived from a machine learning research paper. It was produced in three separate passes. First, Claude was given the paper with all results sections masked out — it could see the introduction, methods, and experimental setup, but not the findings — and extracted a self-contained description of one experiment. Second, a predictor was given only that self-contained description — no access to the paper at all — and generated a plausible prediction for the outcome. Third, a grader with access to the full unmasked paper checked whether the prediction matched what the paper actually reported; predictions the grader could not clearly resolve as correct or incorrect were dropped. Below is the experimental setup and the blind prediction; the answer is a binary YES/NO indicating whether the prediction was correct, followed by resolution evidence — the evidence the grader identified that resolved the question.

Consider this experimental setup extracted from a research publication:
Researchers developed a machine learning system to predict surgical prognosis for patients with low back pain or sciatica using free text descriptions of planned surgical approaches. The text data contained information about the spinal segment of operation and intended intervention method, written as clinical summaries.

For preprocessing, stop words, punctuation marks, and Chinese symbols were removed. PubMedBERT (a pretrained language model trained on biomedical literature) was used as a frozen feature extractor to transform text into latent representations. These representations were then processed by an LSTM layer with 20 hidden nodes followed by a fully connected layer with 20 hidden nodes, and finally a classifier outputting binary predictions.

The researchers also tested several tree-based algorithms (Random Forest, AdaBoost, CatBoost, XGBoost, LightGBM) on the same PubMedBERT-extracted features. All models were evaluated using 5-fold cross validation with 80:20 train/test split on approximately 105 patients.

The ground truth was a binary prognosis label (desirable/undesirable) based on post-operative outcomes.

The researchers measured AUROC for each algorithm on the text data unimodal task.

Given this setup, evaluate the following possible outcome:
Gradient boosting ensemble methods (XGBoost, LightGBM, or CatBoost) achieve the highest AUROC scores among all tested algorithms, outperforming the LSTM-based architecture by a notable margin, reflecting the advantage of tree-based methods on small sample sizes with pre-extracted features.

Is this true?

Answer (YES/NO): NO